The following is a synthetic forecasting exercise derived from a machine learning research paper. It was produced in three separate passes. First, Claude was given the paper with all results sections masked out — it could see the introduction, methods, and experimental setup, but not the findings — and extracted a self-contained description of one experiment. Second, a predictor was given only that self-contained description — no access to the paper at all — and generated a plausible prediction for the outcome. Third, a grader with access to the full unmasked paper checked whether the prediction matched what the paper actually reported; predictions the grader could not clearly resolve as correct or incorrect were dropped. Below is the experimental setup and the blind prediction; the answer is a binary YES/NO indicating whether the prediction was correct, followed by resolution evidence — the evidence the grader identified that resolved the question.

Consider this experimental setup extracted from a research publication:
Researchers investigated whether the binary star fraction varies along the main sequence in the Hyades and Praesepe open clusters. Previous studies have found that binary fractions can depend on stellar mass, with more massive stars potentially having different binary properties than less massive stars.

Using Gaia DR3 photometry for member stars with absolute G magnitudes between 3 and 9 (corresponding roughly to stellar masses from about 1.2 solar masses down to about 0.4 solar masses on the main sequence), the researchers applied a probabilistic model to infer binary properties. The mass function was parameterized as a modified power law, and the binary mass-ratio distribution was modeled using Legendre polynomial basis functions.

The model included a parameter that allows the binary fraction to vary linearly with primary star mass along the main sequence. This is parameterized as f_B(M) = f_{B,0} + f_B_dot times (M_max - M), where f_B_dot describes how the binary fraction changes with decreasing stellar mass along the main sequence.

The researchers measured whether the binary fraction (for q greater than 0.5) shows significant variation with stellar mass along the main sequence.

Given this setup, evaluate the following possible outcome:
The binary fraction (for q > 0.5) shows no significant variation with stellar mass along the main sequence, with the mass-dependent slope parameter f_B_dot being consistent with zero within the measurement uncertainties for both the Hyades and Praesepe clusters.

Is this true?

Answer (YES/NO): YES